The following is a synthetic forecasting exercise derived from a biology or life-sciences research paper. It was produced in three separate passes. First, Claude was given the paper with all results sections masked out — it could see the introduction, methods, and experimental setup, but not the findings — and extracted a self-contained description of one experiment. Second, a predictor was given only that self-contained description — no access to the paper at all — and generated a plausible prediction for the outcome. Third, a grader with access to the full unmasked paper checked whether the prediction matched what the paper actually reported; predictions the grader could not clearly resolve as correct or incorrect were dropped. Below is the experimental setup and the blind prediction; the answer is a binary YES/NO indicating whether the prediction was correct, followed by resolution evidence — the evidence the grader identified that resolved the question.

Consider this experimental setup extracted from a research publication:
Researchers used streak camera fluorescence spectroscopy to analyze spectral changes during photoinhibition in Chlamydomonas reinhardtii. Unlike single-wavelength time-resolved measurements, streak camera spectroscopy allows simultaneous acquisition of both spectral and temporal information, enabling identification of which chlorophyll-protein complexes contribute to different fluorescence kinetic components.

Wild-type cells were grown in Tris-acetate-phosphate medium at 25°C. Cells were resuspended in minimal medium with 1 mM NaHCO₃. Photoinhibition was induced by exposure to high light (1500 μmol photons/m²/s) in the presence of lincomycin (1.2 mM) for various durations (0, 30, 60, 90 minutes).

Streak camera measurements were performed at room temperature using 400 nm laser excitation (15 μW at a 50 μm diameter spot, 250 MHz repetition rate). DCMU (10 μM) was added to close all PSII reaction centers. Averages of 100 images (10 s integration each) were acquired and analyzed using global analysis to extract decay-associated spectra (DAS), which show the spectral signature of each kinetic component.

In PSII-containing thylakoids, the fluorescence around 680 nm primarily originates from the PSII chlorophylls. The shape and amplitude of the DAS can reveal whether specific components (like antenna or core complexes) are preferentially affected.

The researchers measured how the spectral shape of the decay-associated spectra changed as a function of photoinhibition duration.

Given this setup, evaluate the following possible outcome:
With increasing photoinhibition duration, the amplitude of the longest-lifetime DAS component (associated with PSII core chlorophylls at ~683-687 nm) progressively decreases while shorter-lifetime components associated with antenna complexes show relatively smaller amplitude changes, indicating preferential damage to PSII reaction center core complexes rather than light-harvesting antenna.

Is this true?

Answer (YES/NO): NO